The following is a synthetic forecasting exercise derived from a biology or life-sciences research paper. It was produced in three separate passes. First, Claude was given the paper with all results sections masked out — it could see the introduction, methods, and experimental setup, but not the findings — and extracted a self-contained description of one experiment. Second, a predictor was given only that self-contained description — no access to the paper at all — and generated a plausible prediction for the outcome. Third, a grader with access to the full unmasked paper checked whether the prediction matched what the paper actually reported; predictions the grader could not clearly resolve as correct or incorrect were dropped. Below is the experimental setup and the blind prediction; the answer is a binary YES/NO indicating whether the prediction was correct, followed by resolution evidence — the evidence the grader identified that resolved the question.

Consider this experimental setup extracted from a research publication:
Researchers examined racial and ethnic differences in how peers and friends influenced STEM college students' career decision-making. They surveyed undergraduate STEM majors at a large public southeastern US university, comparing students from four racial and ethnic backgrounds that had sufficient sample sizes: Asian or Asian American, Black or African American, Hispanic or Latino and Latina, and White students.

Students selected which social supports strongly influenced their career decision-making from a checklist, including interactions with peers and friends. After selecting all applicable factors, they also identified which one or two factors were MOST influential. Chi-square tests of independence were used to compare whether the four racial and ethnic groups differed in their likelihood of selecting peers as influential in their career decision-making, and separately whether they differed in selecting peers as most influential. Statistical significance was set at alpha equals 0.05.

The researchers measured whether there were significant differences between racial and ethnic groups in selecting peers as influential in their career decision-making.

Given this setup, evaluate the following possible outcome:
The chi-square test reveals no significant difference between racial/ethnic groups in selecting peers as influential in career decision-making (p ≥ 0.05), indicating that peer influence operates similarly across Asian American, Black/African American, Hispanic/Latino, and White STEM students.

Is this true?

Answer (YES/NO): NO